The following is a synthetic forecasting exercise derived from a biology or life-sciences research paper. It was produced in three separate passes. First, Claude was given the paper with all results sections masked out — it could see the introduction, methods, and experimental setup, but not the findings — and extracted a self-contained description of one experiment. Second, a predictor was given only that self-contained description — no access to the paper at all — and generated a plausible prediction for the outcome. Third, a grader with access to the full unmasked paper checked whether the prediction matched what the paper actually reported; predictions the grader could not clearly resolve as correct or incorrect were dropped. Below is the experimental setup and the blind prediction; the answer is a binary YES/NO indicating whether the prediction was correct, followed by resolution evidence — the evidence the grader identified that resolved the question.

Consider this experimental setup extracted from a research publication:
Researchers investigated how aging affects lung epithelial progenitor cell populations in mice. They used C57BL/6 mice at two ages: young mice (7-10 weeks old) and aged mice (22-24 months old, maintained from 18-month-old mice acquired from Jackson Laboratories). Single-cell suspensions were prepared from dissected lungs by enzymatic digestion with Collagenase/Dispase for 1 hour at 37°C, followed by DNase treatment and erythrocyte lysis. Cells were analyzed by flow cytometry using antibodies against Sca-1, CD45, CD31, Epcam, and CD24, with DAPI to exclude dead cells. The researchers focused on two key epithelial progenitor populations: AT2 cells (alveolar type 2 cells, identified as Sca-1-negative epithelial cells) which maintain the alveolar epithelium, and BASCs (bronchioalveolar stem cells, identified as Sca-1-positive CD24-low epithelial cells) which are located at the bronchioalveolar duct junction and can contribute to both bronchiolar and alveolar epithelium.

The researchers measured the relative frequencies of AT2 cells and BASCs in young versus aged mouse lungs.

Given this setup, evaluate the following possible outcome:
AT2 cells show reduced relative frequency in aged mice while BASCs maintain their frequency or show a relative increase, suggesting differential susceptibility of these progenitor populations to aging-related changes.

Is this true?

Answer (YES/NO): YES